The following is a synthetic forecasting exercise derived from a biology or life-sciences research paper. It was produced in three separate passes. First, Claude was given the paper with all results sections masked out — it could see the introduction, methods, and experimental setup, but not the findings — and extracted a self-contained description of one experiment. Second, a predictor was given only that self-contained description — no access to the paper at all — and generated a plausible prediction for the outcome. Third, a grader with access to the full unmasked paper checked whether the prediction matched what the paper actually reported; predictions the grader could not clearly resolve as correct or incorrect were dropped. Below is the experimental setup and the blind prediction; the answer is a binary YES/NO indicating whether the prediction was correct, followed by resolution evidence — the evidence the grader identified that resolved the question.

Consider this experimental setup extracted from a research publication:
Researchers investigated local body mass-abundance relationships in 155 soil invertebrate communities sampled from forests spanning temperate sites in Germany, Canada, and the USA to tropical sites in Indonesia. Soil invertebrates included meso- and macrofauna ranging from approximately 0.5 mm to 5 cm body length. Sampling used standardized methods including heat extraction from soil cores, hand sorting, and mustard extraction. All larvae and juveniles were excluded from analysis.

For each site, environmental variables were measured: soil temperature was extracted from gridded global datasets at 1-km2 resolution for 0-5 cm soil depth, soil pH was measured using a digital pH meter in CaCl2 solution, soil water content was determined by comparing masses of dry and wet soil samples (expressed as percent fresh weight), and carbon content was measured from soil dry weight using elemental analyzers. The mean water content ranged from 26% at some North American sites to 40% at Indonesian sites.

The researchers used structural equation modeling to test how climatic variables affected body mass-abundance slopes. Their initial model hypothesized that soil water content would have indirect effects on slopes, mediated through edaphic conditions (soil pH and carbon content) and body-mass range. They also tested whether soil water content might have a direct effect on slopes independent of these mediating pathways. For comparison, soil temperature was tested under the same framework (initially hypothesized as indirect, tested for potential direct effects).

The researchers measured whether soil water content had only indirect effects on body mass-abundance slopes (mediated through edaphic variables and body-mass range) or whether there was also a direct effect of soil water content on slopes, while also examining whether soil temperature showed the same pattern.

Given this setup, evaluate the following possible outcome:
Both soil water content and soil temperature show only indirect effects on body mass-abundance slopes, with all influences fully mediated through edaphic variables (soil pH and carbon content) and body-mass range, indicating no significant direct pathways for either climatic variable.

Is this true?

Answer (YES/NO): NO